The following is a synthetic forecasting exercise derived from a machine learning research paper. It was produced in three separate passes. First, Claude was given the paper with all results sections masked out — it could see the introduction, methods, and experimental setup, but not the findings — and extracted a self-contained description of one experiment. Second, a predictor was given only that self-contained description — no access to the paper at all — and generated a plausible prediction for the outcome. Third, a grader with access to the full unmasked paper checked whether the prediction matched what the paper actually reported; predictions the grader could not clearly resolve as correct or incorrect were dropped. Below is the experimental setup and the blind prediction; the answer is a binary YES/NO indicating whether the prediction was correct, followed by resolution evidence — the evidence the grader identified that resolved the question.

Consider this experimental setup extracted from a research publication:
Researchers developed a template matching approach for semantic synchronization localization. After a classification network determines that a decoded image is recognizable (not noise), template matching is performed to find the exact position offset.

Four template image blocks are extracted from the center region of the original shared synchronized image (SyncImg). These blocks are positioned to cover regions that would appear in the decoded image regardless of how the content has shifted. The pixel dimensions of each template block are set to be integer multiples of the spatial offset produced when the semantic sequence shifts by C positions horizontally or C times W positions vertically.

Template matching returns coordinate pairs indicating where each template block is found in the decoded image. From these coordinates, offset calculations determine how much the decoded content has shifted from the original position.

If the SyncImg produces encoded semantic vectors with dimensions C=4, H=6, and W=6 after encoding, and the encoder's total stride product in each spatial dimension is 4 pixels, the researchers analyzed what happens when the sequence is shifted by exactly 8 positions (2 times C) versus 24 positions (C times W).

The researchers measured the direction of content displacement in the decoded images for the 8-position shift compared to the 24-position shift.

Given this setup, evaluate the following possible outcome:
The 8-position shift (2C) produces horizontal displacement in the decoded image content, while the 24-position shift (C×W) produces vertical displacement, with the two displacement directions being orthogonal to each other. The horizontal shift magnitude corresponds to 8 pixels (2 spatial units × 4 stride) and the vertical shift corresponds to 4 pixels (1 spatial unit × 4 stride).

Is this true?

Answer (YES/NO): YES